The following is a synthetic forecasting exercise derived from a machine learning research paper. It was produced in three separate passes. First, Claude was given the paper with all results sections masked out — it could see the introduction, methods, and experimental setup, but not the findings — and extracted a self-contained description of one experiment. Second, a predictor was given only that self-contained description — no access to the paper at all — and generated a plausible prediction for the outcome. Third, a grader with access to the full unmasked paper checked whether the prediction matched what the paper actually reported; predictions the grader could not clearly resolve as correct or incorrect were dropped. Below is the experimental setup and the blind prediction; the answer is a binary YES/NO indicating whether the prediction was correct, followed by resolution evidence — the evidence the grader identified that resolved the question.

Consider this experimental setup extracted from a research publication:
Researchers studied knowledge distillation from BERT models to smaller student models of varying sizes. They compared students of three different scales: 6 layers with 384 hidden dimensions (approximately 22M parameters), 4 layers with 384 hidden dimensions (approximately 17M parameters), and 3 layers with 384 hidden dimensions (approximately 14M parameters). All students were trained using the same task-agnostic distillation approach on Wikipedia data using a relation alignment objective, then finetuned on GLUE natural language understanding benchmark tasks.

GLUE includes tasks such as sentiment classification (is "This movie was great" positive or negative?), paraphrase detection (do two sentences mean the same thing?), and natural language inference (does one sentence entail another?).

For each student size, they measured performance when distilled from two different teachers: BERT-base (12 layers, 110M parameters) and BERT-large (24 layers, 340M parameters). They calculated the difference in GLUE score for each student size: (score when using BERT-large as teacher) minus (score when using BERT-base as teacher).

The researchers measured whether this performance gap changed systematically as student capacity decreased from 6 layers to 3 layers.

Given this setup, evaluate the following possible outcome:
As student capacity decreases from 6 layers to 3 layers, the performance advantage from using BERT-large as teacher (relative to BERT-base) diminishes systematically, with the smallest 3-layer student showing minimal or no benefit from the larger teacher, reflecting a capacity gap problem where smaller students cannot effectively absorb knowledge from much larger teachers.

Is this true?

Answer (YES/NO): NO